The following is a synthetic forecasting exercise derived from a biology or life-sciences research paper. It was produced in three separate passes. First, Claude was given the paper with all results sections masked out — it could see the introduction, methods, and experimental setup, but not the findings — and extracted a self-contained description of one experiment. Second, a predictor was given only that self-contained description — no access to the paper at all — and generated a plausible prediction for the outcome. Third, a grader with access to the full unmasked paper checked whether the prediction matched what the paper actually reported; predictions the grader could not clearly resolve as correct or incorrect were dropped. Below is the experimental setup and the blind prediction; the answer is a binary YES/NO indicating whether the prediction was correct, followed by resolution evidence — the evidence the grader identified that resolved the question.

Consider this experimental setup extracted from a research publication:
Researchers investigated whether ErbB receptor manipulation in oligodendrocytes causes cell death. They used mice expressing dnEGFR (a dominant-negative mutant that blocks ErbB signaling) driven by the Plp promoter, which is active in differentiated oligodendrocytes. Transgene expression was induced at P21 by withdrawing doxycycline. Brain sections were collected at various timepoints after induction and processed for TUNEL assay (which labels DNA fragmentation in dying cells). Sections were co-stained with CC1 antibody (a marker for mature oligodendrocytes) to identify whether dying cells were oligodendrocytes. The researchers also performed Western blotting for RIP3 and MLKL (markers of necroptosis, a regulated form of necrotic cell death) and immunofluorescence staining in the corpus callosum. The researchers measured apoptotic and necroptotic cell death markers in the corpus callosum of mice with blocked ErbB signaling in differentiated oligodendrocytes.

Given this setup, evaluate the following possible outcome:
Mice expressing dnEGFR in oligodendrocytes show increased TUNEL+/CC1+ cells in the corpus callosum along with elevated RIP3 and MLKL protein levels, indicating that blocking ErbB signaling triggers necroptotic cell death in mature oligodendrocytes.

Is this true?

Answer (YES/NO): NO